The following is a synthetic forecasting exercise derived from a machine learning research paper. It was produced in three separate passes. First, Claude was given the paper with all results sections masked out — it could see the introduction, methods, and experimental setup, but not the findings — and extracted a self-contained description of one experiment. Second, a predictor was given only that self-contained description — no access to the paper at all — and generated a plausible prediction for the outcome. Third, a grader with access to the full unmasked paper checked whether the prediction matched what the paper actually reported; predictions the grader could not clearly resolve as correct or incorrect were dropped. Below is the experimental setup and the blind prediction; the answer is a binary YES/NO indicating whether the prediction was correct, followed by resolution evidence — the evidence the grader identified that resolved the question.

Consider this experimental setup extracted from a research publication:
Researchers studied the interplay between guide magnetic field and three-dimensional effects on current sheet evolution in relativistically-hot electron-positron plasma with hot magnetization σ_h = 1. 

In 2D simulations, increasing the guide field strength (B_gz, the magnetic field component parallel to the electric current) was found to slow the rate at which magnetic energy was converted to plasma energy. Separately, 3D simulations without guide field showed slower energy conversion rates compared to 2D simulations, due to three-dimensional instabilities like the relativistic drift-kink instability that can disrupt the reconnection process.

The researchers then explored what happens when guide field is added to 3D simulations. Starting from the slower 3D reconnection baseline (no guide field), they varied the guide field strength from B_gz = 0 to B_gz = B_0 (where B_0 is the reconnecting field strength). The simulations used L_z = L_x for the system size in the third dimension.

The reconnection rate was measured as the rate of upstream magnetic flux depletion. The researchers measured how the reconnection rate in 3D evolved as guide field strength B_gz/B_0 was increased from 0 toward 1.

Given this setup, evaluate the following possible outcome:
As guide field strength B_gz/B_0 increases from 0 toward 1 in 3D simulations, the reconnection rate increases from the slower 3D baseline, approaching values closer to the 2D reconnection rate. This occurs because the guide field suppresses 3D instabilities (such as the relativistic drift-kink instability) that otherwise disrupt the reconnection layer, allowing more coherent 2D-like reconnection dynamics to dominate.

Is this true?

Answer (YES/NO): NO